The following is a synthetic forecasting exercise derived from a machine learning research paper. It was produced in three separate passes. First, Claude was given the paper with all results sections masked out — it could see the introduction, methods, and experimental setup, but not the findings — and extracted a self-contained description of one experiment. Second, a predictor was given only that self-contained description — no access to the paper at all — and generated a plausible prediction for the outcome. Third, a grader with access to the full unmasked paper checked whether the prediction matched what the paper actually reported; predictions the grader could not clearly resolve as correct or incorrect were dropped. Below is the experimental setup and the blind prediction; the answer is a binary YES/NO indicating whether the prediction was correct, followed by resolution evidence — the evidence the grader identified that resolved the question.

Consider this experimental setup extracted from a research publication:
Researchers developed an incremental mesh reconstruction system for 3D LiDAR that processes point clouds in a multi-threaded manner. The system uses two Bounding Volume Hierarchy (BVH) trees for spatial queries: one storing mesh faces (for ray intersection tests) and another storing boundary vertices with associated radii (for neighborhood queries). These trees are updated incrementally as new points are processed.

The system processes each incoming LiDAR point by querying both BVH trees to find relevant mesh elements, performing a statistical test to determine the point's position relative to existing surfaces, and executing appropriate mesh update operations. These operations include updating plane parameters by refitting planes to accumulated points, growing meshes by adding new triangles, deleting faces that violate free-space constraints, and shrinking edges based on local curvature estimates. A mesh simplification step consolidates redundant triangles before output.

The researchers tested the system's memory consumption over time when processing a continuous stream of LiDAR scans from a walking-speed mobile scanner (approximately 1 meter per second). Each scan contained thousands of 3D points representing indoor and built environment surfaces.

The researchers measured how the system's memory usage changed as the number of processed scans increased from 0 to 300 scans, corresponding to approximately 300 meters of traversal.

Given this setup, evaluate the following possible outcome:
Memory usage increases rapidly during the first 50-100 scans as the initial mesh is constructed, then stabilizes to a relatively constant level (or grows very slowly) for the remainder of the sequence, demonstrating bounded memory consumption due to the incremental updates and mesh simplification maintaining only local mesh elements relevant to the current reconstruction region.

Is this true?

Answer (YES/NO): NO